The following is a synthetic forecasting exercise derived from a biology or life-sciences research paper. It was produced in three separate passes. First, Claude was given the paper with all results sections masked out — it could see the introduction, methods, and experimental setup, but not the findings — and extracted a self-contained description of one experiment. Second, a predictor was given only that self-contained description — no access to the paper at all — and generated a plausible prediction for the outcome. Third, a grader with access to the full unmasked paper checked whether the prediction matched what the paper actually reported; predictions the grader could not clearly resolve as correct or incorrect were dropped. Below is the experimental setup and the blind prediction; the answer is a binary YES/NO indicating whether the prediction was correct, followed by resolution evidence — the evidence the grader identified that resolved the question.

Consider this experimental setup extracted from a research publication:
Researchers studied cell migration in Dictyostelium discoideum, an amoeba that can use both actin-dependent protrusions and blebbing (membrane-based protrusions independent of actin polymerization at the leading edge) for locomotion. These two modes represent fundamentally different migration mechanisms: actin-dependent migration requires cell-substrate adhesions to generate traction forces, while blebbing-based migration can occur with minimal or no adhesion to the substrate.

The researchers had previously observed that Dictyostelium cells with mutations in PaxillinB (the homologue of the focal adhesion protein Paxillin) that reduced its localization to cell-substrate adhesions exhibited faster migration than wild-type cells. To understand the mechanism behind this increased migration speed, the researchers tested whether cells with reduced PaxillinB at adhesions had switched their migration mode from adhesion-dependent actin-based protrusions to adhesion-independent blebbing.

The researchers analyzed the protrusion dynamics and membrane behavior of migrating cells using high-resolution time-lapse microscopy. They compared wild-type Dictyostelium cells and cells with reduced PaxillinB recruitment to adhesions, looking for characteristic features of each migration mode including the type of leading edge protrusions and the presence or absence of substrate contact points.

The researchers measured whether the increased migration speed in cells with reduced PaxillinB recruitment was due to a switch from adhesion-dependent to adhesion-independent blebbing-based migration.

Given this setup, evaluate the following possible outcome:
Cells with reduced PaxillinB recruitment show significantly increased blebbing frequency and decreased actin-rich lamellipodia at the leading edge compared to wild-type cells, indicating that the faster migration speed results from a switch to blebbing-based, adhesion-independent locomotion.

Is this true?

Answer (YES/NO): NO